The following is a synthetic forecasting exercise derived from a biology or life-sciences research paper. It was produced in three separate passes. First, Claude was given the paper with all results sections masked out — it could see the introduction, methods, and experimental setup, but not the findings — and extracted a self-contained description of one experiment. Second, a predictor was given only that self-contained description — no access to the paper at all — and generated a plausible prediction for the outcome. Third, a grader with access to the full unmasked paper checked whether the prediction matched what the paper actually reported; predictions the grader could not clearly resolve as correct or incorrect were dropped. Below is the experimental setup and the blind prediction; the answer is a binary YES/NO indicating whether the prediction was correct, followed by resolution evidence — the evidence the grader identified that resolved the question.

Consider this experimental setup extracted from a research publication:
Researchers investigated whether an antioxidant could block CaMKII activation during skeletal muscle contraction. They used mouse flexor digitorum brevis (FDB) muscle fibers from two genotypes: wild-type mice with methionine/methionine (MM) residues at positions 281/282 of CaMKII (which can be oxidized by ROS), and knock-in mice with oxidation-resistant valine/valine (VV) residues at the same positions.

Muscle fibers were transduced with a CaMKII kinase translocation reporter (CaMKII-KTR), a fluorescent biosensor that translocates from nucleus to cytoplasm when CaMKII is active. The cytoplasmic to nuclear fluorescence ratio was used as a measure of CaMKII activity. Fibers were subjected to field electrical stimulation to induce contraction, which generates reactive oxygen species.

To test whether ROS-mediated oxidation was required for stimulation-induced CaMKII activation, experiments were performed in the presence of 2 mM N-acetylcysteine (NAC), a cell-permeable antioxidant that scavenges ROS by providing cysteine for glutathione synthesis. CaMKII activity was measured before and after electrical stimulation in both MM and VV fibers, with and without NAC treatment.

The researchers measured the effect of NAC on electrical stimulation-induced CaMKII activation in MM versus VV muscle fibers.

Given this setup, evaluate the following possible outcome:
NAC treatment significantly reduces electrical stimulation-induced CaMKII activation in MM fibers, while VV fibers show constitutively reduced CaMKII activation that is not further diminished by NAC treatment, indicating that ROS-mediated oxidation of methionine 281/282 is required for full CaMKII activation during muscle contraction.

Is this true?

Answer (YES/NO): NO